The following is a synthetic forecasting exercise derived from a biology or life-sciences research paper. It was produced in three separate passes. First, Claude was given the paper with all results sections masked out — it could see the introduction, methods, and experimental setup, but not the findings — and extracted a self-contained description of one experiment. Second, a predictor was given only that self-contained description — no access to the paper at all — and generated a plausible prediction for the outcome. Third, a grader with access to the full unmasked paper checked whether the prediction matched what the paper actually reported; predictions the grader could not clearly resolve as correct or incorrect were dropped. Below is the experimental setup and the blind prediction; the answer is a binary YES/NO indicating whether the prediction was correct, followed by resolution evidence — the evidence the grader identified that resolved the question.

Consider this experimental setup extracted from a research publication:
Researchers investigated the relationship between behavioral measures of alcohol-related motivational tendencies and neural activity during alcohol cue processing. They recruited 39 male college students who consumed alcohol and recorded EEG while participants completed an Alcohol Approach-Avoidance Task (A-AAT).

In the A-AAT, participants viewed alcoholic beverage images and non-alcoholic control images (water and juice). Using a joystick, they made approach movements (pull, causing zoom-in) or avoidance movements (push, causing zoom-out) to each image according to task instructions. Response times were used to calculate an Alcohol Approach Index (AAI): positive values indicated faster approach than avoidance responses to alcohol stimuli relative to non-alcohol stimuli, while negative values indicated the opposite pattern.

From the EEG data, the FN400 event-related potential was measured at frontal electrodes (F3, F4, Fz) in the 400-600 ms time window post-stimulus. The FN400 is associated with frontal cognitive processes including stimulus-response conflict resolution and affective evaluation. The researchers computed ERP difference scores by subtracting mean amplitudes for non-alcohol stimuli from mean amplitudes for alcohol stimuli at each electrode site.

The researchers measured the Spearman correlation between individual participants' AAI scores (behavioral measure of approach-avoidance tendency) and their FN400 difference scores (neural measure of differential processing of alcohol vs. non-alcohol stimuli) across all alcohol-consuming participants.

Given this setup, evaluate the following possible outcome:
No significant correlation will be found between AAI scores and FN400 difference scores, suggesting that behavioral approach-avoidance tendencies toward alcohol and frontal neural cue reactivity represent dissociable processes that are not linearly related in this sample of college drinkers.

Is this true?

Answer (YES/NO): NO